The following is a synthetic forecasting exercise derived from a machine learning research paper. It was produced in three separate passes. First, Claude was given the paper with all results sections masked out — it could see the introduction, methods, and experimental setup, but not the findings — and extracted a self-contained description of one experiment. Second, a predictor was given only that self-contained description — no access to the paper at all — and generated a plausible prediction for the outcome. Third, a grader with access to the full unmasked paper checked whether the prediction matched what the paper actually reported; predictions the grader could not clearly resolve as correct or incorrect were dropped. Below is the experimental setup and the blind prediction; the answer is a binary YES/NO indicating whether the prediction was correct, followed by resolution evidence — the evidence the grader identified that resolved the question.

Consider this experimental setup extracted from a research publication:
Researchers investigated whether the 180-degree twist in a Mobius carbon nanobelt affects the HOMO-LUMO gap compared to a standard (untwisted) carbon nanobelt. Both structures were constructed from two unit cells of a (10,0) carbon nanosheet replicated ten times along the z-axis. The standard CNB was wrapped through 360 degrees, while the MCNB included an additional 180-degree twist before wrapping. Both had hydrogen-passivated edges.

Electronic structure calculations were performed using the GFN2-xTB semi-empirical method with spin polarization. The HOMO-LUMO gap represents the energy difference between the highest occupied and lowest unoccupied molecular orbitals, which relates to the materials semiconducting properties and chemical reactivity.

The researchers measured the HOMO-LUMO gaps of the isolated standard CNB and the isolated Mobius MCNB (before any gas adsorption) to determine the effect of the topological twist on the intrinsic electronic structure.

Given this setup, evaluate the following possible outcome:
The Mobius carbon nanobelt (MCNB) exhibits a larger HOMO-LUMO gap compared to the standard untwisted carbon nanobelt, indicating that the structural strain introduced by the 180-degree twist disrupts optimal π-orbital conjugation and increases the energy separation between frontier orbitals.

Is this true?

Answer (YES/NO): NO